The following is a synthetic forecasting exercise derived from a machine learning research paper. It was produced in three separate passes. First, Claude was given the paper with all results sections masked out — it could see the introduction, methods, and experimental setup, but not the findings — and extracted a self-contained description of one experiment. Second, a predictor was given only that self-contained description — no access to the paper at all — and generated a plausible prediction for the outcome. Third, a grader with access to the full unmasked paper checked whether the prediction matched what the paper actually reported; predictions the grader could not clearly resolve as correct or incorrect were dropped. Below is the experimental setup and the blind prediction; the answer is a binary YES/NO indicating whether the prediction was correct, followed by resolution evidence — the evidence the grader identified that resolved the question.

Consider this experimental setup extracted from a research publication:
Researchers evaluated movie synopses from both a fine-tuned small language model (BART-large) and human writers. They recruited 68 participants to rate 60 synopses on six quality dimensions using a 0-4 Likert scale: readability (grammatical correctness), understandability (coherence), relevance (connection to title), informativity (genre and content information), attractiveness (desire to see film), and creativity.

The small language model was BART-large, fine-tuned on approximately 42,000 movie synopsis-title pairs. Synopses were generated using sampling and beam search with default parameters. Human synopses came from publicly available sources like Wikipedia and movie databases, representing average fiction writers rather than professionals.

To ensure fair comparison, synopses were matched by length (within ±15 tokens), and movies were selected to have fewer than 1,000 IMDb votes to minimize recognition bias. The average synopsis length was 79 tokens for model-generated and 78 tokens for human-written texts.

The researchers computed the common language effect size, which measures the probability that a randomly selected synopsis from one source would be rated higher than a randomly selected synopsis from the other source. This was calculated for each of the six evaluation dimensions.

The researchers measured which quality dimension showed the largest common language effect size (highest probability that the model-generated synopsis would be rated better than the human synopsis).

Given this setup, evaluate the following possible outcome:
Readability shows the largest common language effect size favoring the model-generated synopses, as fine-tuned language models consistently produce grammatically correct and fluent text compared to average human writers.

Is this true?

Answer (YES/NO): YES